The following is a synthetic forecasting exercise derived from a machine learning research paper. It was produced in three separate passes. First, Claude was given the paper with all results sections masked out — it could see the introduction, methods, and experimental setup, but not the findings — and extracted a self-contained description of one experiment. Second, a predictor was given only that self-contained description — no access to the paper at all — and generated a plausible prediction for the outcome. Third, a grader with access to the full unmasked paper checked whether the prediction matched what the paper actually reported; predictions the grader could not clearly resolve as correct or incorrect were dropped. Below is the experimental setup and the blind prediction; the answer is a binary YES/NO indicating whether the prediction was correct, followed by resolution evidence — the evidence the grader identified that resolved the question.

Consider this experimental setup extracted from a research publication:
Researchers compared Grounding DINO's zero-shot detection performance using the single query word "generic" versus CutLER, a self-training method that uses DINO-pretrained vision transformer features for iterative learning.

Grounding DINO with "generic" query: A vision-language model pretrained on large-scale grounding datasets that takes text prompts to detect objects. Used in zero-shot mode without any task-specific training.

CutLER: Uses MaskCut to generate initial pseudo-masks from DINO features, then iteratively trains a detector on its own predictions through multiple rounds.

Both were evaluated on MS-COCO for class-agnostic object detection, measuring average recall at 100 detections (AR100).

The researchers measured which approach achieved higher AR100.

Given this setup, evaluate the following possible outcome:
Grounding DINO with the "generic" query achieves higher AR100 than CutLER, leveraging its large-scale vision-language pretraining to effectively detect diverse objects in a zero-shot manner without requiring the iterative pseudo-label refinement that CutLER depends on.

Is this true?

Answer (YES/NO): YES